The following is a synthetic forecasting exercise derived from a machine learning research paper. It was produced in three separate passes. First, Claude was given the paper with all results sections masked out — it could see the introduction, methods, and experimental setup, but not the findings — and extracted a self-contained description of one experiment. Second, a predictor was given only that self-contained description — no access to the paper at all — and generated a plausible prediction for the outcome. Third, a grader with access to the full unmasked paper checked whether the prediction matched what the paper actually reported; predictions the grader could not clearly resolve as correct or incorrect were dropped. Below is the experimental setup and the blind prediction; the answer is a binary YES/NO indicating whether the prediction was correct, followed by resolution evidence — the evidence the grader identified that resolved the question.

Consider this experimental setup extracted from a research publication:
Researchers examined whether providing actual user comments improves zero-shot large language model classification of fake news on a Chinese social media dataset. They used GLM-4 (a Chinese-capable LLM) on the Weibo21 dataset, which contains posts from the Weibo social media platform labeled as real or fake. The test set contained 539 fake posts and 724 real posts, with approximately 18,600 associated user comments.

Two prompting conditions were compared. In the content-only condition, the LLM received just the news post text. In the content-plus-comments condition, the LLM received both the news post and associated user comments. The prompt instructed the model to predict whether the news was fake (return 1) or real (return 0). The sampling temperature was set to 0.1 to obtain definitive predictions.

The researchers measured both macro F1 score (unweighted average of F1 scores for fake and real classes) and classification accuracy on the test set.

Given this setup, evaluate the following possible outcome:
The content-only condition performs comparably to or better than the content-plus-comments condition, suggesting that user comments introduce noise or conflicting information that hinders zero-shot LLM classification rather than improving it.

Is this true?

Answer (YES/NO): NO